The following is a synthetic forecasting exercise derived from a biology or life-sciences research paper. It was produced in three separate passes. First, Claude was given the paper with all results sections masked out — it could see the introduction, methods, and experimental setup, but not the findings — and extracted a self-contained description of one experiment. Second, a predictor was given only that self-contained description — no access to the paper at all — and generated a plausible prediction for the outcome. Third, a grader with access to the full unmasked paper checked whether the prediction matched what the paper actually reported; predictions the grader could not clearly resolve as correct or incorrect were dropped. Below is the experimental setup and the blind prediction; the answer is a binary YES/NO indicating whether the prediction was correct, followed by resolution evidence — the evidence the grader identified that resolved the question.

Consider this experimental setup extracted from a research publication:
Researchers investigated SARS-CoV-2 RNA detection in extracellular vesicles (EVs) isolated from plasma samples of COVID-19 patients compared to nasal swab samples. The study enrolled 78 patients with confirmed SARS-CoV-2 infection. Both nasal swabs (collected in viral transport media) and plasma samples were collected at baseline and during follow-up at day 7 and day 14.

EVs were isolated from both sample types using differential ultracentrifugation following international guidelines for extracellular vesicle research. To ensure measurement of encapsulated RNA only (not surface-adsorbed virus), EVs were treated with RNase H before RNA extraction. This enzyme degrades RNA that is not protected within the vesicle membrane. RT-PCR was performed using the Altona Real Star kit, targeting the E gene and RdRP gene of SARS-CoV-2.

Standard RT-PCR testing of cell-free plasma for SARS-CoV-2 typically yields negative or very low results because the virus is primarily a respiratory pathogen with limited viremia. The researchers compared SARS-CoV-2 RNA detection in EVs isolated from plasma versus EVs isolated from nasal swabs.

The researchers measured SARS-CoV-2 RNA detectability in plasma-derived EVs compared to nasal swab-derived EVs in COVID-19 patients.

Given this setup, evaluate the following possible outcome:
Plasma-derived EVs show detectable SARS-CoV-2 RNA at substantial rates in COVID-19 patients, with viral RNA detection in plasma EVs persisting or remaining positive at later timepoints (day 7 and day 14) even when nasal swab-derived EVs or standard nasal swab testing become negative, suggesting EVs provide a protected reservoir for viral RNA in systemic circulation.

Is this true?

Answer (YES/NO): NO